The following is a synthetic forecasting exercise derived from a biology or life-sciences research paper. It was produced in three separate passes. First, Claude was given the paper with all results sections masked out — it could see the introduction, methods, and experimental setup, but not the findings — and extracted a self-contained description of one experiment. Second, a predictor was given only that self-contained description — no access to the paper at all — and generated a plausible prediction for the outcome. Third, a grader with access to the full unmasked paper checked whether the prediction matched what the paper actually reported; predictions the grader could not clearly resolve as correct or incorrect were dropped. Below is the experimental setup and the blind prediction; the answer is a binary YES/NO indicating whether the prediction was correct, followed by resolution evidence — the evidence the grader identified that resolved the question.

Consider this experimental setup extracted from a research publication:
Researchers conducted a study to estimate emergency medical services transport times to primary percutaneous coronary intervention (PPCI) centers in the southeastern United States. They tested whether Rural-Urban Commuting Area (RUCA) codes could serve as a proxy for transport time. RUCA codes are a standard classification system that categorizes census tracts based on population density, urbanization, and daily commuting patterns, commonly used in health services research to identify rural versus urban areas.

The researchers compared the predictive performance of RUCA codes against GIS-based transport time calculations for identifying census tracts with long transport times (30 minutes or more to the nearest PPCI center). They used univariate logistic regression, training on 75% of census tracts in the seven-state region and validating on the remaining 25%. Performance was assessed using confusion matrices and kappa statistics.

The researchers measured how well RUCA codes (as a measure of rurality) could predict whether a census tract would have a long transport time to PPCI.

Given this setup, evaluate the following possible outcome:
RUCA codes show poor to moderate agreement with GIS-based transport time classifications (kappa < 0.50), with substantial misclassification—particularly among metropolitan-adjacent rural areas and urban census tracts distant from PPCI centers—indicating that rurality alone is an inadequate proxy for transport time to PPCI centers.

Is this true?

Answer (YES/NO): YES